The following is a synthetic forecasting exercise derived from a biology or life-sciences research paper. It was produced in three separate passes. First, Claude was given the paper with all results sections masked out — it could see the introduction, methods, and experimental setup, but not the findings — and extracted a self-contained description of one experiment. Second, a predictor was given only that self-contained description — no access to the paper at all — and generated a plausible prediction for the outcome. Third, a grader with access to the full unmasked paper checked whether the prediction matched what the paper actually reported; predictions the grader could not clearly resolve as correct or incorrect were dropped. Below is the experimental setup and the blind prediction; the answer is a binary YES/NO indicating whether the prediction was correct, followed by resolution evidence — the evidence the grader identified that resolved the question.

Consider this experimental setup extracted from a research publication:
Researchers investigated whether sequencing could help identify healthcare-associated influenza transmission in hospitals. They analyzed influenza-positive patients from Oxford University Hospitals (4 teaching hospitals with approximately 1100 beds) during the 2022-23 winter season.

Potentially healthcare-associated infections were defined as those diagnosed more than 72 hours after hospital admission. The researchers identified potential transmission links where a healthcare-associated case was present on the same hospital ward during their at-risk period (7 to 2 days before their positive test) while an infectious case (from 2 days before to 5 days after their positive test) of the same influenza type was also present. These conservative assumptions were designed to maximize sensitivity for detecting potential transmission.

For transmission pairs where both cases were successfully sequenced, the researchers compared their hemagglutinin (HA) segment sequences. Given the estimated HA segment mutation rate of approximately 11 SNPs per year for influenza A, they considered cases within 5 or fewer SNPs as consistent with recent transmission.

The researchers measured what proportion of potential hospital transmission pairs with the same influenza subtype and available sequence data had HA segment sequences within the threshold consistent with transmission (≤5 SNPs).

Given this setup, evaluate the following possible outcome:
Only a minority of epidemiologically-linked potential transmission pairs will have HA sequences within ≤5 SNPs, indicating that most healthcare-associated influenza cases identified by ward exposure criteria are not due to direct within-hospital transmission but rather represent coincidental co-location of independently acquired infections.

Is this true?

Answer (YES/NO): NO